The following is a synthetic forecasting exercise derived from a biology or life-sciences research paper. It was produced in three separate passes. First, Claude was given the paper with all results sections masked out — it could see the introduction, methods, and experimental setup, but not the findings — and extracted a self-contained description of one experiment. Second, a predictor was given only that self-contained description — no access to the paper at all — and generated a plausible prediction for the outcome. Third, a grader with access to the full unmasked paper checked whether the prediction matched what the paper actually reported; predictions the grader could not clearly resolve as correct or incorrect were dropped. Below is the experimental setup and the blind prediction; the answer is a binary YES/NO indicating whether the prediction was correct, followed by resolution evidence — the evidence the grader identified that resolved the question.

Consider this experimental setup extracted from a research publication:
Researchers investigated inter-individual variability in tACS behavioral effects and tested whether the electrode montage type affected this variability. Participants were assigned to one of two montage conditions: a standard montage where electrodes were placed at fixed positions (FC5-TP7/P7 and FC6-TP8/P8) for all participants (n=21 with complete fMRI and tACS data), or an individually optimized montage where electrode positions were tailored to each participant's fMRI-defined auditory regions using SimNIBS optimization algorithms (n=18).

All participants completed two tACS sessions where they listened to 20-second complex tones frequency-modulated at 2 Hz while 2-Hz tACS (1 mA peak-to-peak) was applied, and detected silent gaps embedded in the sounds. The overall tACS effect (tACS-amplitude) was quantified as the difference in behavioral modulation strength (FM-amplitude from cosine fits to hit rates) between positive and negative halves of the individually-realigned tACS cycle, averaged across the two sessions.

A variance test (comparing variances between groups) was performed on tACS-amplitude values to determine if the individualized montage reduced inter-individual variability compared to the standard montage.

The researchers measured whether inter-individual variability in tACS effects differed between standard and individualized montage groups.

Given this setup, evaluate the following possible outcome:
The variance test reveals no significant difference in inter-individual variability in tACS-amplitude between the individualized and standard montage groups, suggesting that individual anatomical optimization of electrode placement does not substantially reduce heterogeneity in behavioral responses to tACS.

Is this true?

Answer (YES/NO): YES